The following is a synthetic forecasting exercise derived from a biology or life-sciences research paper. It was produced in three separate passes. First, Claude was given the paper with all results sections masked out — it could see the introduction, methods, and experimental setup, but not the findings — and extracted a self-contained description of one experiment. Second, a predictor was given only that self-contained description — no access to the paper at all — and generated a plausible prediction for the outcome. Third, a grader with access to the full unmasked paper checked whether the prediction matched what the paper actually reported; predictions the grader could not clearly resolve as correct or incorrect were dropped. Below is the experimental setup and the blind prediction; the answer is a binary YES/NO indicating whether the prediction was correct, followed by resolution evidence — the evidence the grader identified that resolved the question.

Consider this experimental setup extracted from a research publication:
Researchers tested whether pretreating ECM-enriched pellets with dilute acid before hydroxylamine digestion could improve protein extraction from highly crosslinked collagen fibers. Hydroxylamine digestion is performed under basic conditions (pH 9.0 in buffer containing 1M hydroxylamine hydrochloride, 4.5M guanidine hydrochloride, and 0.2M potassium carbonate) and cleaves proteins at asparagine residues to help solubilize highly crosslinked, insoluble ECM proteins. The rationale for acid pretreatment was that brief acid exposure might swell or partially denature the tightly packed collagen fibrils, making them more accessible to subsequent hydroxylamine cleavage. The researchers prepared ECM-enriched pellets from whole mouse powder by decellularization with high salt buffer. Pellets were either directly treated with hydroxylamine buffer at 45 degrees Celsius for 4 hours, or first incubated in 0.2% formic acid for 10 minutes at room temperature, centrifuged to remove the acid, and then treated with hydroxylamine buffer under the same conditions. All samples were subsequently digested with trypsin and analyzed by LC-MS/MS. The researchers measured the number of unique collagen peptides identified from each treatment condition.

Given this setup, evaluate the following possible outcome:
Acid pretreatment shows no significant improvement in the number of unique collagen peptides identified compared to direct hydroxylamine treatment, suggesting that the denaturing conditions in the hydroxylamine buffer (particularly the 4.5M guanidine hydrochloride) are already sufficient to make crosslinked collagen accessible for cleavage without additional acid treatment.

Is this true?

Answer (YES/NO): YES